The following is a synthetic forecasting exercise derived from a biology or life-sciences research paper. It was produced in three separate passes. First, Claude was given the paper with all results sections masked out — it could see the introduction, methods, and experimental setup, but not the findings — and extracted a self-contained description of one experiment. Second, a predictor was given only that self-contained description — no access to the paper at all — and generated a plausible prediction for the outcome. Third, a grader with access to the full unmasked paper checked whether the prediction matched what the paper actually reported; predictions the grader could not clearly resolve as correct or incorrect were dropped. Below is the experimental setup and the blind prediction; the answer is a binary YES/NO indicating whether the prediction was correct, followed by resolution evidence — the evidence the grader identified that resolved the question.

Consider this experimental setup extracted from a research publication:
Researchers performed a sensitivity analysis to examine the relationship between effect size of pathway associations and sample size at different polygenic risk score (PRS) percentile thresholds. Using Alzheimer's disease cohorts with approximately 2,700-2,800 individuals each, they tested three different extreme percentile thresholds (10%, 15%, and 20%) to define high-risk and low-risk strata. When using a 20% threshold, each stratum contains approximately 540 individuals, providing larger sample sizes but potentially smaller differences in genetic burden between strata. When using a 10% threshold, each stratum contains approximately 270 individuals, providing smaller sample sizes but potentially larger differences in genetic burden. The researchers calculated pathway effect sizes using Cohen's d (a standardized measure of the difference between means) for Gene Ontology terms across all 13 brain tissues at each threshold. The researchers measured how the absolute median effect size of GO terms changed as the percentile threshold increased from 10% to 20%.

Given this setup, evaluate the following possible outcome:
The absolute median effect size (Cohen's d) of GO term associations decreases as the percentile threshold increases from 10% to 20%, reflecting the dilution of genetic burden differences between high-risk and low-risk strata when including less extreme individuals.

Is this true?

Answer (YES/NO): YES